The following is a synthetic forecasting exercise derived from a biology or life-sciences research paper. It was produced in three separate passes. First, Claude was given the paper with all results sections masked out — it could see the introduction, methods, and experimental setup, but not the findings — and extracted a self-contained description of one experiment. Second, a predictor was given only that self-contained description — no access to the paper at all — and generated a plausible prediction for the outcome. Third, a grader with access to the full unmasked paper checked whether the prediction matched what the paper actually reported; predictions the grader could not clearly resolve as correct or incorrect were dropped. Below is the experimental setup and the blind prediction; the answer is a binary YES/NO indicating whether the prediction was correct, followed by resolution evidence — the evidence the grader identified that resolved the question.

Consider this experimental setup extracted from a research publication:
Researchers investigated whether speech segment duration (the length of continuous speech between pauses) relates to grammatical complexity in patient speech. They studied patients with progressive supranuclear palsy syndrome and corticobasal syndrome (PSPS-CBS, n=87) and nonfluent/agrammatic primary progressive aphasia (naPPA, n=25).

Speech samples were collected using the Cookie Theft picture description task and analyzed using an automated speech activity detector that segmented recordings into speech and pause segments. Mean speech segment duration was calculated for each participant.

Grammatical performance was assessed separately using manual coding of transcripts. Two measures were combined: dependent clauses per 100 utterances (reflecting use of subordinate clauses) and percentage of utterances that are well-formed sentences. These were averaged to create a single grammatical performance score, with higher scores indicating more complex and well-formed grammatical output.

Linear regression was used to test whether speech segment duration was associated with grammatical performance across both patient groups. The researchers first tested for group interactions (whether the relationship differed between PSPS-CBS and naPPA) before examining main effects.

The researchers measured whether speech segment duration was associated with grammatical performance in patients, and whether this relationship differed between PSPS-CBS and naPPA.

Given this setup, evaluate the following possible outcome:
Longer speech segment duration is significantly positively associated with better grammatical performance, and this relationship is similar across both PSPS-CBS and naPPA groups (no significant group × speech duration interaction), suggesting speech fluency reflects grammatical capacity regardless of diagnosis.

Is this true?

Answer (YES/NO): YES